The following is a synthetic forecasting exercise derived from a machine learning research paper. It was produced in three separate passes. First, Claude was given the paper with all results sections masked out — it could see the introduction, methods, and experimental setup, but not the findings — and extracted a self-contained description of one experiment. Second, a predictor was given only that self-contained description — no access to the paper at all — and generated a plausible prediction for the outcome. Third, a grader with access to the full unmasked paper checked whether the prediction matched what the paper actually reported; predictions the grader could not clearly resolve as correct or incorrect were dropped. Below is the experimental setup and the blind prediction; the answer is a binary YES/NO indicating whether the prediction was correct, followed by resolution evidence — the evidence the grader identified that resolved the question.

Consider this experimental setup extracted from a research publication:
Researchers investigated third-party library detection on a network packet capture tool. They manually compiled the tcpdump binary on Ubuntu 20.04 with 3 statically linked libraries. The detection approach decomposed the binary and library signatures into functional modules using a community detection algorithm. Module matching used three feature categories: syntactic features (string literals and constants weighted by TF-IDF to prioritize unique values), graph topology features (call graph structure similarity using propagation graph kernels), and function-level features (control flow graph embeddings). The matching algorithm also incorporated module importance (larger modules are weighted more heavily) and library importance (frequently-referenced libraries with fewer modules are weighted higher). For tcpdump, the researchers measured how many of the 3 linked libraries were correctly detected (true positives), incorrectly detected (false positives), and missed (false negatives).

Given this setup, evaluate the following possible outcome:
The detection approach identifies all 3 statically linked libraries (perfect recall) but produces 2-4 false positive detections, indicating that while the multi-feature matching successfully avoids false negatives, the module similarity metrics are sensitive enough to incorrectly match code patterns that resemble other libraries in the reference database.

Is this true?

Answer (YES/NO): NO